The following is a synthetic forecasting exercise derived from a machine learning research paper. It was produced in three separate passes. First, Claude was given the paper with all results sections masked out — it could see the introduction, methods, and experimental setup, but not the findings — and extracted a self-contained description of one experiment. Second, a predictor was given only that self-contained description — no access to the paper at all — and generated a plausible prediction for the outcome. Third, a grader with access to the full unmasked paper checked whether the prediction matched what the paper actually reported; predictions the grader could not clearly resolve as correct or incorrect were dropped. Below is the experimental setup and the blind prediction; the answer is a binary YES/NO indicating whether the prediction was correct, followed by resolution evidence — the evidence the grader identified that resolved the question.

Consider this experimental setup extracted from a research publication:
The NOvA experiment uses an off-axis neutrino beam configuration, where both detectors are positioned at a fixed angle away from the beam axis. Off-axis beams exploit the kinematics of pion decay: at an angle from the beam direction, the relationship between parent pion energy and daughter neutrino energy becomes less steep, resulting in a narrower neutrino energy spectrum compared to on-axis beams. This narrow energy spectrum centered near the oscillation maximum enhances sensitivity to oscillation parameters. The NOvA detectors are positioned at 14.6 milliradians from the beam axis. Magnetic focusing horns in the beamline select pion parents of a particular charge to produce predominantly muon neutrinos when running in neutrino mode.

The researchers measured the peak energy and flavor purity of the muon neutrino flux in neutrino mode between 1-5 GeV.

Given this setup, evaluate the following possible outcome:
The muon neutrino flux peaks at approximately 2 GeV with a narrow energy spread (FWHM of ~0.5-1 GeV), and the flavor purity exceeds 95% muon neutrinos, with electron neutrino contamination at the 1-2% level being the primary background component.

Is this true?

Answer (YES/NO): NO